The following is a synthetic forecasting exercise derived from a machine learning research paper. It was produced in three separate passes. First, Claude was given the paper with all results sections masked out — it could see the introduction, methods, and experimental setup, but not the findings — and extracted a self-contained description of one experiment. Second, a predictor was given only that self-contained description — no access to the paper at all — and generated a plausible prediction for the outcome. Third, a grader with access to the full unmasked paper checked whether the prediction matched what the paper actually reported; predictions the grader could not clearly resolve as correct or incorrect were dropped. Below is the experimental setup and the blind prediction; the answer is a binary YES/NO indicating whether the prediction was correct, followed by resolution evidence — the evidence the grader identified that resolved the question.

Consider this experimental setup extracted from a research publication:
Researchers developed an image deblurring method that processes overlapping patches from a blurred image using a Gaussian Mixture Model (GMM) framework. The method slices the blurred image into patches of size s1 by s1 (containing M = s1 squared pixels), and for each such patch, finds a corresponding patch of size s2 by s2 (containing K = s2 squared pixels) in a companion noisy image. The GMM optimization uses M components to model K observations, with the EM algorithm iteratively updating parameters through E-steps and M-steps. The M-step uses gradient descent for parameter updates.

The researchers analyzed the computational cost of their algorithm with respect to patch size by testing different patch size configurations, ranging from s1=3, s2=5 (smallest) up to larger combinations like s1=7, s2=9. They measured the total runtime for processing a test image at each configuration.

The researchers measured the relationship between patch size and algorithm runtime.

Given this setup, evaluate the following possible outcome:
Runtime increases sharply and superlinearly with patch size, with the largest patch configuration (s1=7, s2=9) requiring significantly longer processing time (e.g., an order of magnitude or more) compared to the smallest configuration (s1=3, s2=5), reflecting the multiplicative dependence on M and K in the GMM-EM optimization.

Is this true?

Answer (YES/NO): YES